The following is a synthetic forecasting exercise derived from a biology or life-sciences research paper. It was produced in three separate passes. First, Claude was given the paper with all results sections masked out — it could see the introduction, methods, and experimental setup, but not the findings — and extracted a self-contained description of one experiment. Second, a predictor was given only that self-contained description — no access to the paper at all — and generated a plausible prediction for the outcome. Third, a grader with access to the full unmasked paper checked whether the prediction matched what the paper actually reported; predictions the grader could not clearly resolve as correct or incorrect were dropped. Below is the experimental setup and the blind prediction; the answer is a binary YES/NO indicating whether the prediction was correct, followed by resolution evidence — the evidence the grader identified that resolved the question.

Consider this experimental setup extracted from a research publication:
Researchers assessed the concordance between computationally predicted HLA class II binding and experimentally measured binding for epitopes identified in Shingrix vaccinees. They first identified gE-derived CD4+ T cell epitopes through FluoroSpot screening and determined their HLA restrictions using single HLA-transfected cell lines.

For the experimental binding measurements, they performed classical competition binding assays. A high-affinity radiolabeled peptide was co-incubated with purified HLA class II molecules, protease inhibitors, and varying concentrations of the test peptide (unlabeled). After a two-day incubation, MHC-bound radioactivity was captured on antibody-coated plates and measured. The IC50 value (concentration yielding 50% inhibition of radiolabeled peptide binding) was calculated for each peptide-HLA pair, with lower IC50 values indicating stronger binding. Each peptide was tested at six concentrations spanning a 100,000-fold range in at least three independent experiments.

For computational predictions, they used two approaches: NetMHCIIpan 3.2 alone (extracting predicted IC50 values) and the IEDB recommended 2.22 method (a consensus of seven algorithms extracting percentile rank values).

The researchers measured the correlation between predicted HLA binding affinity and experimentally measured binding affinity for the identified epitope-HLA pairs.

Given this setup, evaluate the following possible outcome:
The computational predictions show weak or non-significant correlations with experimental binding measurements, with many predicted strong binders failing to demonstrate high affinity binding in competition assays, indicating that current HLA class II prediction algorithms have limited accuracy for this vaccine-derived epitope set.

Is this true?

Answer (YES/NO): NO